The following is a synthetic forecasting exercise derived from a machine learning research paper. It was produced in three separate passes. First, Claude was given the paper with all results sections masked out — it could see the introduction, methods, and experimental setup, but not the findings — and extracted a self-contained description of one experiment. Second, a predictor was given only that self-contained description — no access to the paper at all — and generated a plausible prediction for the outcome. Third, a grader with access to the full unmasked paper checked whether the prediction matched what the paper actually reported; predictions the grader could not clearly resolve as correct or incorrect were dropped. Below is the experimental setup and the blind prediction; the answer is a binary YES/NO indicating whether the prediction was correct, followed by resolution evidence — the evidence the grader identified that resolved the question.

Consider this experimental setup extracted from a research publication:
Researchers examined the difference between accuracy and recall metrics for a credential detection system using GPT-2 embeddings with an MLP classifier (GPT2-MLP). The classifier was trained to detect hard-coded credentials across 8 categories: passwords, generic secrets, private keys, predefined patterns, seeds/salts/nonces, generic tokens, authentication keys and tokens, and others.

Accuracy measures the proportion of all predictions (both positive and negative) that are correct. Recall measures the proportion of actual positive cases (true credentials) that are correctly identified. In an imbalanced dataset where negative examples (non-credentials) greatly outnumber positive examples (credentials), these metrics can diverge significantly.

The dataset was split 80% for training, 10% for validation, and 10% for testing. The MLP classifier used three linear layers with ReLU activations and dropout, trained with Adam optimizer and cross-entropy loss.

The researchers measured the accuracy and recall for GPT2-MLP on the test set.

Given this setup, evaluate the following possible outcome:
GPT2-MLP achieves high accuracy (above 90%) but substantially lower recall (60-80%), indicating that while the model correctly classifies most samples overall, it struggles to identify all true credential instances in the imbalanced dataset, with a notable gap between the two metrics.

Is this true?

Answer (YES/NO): NO